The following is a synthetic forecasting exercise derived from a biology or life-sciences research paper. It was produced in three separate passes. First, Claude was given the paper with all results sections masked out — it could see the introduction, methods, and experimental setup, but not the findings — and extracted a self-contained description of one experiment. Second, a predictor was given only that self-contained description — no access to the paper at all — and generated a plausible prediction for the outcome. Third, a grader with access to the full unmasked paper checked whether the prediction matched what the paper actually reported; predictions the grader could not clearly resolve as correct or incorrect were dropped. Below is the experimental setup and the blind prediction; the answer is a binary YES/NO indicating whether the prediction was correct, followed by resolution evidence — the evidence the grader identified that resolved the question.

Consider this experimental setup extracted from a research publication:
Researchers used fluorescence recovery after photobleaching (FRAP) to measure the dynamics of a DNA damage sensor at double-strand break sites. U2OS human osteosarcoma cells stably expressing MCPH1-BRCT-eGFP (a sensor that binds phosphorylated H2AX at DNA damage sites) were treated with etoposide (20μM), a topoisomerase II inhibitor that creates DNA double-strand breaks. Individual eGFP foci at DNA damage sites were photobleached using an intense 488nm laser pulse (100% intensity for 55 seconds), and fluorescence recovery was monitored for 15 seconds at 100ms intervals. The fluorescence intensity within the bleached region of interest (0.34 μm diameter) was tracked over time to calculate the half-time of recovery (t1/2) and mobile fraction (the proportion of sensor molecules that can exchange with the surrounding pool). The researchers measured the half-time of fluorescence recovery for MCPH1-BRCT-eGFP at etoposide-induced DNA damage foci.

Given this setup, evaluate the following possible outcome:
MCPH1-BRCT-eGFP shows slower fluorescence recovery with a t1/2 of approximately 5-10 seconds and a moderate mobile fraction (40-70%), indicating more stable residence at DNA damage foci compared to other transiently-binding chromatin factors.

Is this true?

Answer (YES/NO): NO